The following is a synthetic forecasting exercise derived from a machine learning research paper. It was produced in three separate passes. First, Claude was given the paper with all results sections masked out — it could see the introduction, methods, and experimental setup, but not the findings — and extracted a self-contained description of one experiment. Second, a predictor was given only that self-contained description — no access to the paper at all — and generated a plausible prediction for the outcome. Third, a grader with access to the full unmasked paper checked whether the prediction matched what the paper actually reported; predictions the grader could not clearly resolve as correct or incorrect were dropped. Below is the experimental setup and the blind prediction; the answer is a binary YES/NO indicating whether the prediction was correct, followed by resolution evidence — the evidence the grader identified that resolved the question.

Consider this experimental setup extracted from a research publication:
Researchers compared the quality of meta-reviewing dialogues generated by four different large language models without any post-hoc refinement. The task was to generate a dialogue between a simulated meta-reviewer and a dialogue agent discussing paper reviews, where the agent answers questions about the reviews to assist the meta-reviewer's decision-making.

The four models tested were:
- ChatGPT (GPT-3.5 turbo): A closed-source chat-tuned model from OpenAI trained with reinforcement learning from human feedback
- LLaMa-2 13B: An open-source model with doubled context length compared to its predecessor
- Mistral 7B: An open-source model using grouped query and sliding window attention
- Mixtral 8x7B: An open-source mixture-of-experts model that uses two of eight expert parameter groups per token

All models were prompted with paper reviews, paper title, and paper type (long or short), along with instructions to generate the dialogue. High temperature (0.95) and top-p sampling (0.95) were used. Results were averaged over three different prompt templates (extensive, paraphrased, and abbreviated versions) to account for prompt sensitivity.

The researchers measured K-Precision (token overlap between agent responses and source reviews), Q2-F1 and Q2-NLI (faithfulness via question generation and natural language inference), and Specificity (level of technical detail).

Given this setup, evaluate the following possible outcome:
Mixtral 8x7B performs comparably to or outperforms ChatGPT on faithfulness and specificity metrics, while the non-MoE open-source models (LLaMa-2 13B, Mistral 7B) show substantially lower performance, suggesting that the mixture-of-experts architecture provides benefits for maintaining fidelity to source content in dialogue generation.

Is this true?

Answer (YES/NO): NO